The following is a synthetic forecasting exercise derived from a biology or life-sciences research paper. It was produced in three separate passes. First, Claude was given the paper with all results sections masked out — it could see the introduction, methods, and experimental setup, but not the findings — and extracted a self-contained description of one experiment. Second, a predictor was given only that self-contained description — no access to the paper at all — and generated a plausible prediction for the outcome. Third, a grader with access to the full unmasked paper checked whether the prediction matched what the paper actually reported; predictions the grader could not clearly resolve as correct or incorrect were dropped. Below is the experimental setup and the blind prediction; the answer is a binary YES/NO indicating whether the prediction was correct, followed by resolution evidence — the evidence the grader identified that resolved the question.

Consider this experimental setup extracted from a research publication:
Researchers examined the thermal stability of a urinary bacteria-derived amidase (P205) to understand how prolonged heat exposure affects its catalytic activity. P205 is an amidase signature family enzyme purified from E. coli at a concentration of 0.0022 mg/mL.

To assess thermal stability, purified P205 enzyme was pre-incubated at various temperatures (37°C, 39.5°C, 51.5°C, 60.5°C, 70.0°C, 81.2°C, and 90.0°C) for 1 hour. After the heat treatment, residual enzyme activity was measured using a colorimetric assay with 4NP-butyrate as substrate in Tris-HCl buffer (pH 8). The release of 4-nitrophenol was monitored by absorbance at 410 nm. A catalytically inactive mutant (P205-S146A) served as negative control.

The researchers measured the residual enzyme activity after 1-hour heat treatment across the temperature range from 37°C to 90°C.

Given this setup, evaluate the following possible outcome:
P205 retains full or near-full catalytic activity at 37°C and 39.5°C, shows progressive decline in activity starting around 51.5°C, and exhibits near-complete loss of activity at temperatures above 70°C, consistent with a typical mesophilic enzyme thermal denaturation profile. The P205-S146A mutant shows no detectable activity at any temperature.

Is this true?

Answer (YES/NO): NO